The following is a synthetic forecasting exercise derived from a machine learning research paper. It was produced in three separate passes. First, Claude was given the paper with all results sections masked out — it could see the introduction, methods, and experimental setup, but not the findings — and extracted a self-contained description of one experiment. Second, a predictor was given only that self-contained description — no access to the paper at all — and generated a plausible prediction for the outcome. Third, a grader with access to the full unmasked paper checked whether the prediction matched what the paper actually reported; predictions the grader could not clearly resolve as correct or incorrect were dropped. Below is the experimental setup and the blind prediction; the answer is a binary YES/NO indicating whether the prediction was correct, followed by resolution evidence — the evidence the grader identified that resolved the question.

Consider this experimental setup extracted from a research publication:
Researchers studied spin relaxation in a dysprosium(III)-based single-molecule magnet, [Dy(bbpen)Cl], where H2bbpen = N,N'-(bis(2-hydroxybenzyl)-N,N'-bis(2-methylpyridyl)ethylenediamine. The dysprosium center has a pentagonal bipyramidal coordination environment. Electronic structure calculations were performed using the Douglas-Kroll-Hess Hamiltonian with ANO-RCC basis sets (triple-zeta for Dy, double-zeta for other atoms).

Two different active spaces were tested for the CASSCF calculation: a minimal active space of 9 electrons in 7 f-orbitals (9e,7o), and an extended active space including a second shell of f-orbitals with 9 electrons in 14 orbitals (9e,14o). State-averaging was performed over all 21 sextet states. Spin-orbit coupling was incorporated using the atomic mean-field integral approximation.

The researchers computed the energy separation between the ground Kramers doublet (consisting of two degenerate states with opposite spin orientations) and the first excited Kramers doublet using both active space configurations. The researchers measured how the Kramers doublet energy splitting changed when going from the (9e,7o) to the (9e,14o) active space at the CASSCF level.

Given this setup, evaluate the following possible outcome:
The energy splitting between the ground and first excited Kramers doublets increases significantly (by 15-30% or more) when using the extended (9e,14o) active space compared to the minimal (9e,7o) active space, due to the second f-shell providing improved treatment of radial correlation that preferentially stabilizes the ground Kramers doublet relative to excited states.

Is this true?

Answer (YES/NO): NO